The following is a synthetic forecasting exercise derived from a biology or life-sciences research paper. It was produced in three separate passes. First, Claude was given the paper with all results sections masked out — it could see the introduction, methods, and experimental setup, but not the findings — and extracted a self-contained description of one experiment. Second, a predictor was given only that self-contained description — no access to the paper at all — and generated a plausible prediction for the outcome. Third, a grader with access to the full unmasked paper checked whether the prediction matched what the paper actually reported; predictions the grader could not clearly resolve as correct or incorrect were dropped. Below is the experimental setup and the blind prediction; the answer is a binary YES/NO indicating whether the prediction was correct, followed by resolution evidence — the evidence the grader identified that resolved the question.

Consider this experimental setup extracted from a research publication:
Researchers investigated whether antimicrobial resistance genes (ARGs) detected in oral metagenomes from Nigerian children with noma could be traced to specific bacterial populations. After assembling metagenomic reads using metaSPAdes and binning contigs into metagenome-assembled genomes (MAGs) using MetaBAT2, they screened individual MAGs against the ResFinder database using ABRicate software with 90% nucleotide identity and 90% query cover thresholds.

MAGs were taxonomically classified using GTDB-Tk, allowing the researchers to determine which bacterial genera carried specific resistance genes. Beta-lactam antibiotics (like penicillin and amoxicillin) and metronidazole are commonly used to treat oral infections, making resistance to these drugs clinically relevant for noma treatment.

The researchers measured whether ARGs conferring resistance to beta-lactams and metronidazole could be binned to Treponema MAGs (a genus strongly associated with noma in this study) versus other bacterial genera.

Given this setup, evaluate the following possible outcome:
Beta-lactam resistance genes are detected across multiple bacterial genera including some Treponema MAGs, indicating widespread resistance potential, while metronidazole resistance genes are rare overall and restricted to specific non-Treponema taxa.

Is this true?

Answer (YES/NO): NO